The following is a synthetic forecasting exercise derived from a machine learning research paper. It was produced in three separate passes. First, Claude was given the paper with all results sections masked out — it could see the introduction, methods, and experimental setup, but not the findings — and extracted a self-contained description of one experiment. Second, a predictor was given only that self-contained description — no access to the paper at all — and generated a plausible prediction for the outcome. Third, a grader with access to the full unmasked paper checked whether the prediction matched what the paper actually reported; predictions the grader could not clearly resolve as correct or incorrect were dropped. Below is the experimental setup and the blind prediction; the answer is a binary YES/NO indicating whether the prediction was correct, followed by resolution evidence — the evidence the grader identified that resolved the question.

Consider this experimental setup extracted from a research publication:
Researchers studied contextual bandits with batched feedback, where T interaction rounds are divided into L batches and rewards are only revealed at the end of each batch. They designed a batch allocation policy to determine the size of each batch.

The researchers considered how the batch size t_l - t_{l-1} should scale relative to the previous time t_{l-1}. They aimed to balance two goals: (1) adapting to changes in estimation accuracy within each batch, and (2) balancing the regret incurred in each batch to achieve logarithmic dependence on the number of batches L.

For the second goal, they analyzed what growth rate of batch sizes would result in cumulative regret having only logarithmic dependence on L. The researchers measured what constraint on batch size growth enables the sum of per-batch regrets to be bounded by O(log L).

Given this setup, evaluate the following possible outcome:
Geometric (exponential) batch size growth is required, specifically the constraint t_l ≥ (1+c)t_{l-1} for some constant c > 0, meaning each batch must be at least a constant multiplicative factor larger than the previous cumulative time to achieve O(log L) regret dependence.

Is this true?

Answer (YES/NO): NO